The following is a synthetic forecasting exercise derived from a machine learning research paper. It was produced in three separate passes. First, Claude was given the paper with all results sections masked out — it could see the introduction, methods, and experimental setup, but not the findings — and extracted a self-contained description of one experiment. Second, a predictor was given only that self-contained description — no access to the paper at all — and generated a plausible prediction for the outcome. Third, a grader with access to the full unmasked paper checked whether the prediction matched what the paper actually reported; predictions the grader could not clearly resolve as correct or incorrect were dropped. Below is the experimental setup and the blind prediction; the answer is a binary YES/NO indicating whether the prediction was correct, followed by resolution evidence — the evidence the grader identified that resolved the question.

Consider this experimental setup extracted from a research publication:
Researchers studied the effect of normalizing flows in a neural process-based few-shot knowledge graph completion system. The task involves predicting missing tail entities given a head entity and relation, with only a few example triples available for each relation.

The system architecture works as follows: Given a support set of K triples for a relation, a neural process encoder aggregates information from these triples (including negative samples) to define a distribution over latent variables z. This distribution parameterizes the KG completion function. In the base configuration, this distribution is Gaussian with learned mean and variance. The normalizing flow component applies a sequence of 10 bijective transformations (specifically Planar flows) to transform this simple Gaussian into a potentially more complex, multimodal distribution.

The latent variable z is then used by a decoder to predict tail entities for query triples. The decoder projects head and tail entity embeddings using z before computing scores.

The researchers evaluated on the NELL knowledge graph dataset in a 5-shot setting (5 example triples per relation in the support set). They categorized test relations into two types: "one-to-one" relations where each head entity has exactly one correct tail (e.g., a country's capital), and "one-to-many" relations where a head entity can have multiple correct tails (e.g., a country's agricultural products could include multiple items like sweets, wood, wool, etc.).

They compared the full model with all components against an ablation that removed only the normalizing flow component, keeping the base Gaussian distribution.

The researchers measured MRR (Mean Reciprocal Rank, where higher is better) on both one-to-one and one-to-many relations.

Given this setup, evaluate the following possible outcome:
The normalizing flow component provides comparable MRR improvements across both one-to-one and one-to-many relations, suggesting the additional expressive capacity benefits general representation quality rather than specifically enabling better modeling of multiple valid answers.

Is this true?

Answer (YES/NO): NO